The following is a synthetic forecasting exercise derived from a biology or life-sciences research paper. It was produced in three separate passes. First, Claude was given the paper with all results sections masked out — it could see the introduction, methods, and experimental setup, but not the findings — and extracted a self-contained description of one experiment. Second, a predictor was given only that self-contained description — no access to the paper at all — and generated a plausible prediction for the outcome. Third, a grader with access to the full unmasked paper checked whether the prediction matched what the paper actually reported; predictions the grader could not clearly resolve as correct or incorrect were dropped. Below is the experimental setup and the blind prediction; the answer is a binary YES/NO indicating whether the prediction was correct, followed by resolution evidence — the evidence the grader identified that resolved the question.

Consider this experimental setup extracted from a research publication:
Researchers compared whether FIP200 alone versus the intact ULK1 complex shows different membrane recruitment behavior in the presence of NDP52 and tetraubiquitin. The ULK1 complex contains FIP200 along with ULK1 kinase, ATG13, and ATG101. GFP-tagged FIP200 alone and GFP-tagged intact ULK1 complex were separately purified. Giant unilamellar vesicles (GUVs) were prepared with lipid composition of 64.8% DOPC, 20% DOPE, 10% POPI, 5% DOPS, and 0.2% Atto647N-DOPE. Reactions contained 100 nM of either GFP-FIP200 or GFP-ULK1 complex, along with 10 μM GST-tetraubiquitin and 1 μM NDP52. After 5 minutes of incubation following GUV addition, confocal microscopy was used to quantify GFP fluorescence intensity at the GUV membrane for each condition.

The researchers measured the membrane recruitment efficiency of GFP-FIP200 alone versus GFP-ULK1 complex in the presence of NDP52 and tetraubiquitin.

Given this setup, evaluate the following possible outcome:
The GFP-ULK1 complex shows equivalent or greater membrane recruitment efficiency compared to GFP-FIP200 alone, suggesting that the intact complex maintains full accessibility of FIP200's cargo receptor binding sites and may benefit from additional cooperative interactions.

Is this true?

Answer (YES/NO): YES